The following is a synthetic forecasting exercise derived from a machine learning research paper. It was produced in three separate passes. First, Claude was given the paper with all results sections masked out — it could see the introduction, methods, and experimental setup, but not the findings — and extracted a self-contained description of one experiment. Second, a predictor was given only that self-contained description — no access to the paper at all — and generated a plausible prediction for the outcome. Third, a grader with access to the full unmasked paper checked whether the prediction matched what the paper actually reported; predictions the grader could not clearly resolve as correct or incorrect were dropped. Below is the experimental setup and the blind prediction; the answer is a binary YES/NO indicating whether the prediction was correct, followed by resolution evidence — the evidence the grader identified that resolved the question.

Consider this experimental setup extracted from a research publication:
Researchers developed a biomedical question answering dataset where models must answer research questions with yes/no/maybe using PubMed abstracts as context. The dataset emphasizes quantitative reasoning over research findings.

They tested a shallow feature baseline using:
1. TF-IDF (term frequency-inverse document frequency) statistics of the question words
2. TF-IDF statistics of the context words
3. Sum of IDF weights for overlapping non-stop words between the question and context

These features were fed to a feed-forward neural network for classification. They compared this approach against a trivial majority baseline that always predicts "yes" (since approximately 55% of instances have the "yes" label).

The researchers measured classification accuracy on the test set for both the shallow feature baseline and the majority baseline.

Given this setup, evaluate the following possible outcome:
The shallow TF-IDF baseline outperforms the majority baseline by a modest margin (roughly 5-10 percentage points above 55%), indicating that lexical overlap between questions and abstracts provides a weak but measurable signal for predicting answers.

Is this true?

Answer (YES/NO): NO